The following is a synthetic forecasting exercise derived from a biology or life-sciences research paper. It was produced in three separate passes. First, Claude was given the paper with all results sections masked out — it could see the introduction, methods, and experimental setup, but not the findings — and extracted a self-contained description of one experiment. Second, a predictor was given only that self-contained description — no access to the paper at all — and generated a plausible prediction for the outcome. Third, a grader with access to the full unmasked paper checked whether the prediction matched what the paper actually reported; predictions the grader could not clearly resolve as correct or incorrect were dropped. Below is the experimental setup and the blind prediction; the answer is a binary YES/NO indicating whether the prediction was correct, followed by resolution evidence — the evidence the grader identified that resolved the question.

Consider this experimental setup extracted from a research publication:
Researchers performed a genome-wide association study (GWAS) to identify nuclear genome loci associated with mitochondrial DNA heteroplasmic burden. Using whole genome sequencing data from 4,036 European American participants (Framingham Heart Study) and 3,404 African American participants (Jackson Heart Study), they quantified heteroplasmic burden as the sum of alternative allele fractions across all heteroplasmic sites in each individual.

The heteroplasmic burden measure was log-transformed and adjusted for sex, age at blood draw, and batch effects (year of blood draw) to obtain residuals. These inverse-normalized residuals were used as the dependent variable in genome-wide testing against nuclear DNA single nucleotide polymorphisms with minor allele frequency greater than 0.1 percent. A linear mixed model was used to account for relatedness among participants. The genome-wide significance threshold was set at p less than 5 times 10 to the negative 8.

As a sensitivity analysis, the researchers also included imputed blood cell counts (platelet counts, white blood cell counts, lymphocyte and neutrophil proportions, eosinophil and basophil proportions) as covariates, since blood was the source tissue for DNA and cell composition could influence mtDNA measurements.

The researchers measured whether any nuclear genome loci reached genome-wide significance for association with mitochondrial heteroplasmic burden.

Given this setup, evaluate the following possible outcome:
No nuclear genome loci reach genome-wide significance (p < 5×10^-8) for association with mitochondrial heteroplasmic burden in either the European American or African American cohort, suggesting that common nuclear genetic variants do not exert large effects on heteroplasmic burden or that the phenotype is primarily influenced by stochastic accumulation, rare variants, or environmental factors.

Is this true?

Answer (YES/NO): NO